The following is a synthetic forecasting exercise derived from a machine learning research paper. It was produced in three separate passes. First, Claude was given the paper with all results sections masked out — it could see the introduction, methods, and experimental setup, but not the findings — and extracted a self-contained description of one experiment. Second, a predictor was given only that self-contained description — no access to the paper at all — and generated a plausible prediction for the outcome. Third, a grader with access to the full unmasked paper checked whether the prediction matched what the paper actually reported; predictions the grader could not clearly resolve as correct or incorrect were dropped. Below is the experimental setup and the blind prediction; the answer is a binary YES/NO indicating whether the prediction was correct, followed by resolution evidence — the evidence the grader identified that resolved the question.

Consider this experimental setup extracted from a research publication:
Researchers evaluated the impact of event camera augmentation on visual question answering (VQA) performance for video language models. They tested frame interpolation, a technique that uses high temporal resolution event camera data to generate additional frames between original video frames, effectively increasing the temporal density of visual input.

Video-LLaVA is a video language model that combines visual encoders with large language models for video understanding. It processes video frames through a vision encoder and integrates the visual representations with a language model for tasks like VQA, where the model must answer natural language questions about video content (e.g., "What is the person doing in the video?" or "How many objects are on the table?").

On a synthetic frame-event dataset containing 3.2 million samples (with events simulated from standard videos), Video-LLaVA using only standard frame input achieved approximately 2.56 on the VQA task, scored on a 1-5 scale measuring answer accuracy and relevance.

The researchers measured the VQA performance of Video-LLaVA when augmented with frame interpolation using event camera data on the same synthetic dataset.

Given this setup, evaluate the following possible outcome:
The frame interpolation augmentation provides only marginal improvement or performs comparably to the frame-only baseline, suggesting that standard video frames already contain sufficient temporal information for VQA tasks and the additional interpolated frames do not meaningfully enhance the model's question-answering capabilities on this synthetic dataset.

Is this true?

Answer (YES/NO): NO